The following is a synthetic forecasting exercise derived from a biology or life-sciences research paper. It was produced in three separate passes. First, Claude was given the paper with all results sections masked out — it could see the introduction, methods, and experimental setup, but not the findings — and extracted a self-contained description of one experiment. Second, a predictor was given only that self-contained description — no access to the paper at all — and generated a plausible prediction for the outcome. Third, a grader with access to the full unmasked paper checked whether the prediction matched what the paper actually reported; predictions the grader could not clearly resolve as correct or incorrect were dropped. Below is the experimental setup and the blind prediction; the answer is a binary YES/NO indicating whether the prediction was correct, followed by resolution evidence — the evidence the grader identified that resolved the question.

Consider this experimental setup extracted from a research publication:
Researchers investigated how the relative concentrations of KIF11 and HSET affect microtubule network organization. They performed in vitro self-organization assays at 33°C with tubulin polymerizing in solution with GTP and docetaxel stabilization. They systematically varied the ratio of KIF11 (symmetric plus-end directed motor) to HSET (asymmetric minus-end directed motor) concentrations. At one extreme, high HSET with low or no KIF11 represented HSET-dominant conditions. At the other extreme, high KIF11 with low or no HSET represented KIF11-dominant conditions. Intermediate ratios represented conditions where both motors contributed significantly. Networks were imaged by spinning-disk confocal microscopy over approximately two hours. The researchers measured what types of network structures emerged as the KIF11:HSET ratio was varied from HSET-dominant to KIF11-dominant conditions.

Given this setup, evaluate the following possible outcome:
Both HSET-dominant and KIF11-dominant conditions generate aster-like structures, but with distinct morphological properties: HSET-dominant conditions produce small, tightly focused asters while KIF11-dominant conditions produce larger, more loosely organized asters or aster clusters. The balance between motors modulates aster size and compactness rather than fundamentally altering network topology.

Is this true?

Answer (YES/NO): NO